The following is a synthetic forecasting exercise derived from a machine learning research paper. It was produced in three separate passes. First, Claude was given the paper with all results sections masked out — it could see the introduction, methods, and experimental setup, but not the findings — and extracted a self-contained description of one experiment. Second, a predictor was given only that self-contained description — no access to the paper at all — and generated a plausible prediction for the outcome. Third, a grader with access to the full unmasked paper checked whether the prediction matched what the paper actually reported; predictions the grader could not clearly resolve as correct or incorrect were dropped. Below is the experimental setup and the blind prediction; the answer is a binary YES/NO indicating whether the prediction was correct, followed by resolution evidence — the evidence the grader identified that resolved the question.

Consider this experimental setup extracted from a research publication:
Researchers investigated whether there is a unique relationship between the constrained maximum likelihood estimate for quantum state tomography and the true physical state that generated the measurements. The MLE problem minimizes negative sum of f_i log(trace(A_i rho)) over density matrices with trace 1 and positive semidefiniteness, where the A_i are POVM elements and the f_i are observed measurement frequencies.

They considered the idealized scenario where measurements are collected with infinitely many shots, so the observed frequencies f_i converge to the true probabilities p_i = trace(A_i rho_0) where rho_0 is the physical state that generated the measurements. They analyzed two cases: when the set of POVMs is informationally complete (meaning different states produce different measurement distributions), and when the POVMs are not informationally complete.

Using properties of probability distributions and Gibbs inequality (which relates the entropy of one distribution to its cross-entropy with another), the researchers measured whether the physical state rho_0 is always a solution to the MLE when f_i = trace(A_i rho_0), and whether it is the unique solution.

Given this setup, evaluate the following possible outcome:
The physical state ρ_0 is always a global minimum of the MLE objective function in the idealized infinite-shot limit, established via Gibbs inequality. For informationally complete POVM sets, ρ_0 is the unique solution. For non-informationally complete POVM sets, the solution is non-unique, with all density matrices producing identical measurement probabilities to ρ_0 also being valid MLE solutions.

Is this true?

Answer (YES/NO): YES